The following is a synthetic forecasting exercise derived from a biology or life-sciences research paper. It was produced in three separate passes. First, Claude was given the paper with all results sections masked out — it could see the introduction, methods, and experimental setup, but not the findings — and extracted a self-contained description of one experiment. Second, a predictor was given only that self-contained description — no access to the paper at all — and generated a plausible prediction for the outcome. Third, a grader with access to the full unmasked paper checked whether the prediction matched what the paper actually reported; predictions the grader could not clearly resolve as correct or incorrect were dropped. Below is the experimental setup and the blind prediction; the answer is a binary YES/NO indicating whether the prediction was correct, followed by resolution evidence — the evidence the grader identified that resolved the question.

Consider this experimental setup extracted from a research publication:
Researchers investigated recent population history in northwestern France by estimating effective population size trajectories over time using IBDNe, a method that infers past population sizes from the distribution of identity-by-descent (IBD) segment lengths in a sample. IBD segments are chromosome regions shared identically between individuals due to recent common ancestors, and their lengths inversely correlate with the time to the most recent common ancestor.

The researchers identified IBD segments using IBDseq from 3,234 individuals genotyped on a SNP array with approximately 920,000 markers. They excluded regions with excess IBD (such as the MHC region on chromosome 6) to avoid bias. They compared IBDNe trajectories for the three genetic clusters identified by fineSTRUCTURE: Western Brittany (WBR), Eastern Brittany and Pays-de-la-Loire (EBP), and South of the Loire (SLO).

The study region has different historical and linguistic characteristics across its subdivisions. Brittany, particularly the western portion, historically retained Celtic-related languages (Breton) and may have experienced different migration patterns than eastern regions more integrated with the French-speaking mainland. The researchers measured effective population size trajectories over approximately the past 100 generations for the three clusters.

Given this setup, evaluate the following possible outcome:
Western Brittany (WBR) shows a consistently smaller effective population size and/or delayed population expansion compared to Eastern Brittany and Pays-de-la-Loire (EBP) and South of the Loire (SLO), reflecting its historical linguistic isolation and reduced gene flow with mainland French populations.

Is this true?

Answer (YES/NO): NO